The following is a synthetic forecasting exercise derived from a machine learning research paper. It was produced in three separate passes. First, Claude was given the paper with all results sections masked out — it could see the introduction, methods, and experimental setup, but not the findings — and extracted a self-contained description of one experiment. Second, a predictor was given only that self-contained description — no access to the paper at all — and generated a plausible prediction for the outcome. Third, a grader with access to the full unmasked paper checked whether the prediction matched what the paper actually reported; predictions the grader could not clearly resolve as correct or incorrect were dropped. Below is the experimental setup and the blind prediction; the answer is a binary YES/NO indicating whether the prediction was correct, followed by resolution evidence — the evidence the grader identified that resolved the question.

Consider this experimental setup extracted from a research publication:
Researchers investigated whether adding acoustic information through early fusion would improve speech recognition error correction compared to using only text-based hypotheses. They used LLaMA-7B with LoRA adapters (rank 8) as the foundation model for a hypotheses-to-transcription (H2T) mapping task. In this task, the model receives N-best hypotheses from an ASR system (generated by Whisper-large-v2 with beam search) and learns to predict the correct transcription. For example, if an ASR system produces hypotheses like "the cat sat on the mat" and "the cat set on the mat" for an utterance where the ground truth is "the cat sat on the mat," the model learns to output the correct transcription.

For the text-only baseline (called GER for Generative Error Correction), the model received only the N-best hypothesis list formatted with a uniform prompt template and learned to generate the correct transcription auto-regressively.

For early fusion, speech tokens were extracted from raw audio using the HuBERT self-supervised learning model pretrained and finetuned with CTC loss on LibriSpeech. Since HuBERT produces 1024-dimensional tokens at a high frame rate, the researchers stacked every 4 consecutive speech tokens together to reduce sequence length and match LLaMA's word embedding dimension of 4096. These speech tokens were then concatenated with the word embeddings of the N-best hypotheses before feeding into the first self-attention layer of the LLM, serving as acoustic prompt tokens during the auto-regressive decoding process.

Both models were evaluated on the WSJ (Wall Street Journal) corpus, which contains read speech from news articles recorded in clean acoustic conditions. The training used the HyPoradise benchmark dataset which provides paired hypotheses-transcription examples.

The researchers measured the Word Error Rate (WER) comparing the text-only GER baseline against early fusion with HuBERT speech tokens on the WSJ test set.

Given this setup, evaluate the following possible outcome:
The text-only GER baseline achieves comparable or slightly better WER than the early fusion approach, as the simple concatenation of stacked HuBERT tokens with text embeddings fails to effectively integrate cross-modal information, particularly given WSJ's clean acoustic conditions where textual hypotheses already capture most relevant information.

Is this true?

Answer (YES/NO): YES